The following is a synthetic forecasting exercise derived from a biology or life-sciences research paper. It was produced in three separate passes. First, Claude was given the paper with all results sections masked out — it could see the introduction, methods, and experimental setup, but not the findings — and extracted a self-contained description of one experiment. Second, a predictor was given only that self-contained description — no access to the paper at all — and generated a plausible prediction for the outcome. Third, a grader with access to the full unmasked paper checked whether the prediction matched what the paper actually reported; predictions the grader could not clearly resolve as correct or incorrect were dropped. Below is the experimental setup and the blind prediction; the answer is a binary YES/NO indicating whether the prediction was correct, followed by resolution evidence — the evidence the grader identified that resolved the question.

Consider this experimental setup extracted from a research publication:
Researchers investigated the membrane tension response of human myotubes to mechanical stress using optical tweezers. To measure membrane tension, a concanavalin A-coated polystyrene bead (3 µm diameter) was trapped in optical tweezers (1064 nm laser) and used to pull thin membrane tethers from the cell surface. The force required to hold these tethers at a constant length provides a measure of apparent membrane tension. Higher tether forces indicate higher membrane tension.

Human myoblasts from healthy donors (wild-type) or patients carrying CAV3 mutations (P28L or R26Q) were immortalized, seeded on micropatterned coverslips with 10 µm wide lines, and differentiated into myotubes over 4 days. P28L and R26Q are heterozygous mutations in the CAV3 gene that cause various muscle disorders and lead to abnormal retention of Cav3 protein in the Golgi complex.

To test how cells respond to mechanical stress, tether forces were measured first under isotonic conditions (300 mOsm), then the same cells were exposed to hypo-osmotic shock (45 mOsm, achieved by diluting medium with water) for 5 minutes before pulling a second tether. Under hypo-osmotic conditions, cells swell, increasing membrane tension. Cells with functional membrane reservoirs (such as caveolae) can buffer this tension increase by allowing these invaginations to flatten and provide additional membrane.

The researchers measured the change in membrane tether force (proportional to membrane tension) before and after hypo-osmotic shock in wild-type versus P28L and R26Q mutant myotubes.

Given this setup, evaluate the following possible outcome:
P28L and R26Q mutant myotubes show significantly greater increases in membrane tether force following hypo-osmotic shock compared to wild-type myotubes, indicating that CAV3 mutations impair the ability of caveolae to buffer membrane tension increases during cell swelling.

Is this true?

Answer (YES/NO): YES